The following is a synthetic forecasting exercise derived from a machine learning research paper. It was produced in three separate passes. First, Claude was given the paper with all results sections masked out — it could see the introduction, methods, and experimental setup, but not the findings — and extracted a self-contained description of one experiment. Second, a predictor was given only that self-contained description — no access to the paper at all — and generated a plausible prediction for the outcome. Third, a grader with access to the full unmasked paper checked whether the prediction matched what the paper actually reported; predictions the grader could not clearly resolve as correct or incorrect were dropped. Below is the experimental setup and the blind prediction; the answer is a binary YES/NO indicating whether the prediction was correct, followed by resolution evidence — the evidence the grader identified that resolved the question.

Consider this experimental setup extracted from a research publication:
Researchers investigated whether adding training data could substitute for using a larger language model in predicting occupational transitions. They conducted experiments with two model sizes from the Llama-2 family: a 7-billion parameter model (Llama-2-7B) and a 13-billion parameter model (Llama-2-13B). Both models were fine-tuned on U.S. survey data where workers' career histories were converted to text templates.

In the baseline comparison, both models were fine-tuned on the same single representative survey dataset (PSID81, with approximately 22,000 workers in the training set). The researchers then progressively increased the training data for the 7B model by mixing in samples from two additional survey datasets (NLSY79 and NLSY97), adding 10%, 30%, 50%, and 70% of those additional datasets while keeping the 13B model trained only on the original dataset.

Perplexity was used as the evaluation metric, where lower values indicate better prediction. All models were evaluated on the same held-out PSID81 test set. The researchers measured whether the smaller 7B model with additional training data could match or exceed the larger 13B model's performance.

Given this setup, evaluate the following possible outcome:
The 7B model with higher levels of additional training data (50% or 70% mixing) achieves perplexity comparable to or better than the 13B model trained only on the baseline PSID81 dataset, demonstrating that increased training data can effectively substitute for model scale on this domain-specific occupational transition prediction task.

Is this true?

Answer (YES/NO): YES